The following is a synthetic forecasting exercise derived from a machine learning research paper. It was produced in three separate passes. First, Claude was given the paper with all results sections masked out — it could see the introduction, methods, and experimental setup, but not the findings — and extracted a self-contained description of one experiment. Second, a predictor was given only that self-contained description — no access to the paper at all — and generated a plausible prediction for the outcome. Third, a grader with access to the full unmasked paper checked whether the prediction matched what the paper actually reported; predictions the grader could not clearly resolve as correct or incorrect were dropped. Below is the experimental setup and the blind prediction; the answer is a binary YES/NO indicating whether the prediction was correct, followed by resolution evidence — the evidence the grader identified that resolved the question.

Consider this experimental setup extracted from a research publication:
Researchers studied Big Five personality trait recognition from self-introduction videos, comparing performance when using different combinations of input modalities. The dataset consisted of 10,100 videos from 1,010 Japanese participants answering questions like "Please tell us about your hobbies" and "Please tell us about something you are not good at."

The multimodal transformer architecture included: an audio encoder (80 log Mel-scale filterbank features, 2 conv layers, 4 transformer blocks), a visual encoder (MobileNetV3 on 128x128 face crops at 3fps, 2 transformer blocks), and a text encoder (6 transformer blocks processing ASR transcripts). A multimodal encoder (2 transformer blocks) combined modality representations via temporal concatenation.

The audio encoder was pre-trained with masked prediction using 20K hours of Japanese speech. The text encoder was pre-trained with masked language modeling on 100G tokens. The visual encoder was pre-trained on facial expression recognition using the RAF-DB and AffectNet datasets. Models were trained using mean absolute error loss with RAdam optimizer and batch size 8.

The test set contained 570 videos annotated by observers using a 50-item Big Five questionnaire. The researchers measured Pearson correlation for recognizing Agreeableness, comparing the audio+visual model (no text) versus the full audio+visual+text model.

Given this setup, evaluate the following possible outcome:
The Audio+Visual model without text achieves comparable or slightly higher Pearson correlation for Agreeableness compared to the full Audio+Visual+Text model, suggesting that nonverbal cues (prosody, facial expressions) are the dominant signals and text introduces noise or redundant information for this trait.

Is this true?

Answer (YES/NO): NO